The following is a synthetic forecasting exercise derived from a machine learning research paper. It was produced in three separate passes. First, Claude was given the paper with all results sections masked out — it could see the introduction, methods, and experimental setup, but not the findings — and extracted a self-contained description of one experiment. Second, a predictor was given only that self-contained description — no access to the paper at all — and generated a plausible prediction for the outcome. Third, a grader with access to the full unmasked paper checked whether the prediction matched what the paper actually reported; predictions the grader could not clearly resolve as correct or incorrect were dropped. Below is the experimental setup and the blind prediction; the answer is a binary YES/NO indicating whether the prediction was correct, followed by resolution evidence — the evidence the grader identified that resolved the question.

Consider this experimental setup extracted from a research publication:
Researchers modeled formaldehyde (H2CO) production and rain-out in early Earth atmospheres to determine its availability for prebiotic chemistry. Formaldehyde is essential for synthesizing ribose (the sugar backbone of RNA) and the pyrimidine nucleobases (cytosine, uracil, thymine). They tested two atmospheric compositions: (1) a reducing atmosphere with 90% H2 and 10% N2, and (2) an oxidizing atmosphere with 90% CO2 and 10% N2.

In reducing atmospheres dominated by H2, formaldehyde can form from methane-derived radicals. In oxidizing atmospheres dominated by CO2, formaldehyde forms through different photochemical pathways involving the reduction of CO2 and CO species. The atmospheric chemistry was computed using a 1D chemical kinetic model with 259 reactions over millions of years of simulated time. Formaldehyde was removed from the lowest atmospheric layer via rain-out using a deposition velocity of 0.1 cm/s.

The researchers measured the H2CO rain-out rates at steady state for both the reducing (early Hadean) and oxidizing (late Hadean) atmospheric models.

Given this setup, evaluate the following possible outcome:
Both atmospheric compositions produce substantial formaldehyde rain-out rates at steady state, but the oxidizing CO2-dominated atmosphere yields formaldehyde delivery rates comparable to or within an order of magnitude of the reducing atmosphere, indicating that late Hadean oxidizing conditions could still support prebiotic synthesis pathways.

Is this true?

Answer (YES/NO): NO